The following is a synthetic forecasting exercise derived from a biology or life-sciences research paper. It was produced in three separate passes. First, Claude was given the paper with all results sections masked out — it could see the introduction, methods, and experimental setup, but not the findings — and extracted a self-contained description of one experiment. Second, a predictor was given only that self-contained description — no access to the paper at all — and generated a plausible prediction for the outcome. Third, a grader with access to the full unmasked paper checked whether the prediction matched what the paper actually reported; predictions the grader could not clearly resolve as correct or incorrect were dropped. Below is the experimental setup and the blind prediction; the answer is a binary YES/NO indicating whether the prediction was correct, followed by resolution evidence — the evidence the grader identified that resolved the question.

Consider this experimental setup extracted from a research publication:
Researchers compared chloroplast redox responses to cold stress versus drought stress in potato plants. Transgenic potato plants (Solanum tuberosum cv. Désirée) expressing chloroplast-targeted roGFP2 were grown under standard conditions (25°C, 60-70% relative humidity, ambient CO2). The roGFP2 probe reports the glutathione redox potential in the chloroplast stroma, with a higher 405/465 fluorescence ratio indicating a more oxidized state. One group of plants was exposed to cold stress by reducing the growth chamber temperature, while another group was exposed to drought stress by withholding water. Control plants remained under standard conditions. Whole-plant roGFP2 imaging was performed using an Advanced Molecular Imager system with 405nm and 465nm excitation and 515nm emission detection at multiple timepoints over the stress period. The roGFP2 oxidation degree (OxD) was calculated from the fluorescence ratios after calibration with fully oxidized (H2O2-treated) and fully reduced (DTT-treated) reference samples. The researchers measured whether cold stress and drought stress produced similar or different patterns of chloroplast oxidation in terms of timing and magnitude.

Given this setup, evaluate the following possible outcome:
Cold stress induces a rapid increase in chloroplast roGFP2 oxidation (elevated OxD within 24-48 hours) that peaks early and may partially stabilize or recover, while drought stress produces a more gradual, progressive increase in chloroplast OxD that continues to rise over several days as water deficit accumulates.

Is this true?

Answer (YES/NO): YES